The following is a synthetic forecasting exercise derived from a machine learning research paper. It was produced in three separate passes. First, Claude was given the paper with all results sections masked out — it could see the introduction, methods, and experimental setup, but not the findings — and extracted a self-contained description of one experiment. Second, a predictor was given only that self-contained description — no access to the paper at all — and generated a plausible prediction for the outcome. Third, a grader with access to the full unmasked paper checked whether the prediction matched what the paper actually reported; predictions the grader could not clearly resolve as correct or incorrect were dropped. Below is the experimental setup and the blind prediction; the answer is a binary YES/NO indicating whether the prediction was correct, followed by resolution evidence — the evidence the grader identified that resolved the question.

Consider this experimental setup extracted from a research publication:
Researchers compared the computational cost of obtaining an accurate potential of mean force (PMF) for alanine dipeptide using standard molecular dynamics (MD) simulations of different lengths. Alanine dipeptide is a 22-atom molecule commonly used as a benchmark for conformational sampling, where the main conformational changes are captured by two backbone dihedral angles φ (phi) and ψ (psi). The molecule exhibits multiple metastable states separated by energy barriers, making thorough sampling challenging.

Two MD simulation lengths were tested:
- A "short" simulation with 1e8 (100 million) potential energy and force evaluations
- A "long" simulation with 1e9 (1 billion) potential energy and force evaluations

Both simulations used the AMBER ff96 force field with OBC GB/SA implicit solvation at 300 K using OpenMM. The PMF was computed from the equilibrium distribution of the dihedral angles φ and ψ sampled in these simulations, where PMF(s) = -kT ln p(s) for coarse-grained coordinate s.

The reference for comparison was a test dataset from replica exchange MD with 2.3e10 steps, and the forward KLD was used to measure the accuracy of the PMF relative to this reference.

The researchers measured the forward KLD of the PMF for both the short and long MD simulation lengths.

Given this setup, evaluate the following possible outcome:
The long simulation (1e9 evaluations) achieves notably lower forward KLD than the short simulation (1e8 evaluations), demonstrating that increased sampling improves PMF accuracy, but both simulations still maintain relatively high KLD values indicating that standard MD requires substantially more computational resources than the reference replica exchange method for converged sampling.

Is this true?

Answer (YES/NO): YES